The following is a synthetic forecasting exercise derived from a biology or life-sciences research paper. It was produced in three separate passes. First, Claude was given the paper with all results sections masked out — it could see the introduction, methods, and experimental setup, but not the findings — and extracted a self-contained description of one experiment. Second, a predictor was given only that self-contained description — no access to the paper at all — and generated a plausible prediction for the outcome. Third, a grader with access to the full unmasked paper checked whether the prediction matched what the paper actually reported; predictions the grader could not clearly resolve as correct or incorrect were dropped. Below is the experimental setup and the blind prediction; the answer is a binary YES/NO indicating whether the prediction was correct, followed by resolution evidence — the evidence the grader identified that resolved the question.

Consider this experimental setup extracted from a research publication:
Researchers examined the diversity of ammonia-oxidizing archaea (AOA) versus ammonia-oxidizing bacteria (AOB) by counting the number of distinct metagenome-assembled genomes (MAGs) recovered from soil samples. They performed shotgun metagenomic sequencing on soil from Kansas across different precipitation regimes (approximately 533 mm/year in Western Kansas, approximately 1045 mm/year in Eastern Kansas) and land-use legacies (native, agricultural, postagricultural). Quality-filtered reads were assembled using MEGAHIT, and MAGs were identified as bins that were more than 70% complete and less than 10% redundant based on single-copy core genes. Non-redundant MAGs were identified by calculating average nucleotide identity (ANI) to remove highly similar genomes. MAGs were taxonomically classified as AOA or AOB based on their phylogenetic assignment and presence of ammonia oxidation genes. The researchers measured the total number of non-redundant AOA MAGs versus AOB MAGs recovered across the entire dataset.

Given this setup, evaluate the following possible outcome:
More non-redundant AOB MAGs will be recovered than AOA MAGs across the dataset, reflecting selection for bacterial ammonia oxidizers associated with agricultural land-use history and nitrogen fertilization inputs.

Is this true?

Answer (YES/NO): NO